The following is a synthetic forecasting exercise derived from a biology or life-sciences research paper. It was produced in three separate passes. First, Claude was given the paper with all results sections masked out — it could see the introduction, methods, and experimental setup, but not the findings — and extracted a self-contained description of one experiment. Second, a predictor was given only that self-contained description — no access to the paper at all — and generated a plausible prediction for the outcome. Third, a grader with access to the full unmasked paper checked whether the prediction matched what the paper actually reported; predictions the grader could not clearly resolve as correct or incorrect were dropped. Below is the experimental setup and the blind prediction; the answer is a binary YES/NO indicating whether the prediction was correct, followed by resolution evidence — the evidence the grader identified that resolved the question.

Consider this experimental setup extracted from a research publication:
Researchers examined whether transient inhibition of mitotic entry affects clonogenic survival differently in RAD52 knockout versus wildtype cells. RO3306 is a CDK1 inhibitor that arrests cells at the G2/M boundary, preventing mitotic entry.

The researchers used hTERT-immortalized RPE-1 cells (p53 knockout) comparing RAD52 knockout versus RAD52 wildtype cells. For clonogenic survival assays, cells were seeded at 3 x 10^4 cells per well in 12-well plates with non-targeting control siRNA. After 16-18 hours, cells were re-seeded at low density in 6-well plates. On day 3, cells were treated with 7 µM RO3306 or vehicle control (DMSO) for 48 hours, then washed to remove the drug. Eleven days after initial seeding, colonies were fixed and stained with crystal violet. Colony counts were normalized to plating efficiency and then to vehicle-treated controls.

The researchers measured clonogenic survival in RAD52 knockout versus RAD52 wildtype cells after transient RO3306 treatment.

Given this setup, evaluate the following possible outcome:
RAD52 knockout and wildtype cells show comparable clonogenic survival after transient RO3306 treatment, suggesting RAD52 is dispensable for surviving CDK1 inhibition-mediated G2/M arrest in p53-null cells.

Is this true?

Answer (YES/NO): NO